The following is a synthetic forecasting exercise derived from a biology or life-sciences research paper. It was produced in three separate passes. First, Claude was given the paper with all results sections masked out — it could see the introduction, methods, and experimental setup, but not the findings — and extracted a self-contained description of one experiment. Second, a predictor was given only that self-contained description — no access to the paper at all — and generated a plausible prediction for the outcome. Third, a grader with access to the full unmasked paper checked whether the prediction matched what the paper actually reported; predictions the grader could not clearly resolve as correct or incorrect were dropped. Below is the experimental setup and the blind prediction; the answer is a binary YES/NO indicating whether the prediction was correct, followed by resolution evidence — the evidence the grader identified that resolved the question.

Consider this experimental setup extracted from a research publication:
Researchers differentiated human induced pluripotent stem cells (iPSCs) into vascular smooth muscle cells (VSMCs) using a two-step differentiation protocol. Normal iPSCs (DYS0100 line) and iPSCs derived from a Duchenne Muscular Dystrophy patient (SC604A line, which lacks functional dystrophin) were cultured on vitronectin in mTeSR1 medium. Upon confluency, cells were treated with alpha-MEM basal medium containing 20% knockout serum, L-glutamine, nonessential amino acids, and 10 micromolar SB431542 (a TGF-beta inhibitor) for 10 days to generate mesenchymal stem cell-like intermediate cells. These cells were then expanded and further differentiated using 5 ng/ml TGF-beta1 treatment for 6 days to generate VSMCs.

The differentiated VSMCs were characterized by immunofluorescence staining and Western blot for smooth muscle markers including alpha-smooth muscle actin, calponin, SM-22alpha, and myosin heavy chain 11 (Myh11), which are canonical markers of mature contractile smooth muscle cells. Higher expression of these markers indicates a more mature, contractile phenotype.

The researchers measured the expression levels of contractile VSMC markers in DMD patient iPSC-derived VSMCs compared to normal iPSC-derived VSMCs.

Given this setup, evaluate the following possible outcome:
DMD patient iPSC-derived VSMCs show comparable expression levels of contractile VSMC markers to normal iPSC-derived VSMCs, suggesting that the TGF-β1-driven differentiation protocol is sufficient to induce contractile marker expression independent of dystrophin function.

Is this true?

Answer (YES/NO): NO